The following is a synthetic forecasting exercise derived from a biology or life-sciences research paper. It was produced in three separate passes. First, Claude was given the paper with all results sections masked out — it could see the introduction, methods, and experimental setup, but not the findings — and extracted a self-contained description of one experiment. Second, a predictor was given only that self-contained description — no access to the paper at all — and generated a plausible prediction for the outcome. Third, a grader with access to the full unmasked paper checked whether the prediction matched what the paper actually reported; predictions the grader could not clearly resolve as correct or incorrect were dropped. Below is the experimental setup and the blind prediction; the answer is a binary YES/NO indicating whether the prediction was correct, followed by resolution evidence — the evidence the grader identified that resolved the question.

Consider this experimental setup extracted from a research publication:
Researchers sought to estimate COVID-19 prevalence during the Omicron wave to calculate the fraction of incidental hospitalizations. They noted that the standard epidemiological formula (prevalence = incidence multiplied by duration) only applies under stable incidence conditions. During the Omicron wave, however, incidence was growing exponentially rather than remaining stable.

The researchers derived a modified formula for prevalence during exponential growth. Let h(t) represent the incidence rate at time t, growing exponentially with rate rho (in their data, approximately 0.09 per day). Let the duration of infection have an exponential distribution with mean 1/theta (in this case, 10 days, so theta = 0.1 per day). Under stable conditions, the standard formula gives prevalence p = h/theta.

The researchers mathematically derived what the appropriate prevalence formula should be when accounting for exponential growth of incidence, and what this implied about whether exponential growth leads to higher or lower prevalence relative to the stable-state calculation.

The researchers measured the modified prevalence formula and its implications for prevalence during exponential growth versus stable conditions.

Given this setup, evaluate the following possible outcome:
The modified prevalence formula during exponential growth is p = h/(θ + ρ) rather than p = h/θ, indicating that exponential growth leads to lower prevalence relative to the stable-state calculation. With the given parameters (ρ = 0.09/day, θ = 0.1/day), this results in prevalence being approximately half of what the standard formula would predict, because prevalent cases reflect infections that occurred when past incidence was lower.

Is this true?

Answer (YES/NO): YES